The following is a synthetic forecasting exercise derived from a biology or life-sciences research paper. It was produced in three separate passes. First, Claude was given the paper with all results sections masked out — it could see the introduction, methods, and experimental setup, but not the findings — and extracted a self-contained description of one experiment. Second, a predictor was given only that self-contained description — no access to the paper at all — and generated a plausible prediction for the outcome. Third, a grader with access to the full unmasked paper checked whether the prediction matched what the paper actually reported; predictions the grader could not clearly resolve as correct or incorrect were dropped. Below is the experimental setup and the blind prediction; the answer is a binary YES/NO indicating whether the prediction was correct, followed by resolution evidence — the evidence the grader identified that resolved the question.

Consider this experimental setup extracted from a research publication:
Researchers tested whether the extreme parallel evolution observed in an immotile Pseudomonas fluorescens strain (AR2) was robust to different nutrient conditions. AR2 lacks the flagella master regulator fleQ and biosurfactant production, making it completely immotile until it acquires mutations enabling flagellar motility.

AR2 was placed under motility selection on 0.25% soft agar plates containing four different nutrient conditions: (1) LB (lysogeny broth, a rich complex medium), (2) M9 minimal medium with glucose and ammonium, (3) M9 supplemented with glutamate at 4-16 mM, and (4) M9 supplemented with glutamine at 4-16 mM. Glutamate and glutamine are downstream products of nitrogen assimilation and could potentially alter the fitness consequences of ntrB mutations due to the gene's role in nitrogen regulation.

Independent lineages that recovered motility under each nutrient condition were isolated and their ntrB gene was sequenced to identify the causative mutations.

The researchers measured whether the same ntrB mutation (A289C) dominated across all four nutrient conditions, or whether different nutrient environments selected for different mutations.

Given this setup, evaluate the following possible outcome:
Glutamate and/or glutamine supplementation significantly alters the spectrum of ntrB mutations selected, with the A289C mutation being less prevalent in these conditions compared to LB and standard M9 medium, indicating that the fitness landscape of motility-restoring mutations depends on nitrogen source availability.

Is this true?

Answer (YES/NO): NO